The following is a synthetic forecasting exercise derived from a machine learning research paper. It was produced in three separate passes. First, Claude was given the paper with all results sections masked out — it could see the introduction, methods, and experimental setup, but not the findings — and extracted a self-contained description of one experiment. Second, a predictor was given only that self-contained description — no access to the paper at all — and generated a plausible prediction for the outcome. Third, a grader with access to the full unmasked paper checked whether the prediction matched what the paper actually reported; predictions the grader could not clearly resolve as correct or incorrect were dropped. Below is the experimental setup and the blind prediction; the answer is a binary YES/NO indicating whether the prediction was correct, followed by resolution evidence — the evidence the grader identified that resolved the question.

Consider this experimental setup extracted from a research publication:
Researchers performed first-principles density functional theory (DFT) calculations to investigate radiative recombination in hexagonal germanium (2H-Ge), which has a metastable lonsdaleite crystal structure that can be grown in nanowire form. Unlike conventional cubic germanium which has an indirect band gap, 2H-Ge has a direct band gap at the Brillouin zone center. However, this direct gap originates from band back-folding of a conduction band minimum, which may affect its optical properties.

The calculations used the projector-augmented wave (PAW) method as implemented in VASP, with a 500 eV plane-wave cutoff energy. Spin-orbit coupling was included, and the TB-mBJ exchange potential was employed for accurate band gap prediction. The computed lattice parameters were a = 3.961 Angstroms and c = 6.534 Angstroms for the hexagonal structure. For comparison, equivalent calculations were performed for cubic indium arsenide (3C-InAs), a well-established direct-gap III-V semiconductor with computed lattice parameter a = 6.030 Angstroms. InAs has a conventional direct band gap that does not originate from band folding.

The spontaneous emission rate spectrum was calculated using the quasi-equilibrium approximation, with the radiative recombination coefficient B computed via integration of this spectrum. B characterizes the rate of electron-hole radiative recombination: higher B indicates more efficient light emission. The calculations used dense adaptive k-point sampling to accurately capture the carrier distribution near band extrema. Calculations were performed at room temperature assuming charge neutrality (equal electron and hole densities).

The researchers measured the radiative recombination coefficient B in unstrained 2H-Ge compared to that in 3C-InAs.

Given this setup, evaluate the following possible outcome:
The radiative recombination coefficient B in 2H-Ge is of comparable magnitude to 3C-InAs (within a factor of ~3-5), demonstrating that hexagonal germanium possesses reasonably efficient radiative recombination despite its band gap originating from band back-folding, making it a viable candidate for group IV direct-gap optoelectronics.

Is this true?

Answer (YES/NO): NO